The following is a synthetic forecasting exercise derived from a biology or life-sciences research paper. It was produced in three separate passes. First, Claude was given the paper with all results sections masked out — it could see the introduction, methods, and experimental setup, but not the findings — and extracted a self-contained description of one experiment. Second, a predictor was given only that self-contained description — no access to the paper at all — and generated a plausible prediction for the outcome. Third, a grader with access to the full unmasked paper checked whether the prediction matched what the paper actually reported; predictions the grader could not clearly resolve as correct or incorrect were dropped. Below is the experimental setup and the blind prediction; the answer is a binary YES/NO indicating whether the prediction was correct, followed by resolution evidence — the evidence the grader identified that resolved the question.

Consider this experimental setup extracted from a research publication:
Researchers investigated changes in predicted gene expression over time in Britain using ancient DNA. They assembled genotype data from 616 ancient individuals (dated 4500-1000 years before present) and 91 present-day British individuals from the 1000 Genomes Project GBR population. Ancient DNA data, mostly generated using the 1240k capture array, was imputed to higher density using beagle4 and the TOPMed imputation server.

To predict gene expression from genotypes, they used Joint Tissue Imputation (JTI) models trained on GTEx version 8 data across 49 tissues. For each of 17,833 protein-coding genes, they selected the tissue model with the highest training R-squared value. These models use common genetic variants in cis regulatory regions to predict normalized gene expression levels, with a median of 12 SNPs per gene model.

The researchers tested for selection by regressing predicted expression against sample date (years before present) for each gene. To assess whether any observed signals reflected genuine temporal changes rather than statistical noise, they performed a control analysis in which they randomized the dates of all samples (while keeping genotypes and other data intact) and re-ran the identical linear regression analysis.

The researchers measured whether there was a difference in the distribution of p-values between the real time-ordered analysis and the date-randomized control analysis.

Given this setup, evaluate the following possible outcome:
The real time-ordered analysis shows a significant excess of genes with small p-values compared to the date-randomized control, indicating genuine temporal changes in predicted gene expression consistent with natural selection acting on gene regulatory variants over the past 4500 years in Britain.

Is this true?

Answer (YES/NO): YES